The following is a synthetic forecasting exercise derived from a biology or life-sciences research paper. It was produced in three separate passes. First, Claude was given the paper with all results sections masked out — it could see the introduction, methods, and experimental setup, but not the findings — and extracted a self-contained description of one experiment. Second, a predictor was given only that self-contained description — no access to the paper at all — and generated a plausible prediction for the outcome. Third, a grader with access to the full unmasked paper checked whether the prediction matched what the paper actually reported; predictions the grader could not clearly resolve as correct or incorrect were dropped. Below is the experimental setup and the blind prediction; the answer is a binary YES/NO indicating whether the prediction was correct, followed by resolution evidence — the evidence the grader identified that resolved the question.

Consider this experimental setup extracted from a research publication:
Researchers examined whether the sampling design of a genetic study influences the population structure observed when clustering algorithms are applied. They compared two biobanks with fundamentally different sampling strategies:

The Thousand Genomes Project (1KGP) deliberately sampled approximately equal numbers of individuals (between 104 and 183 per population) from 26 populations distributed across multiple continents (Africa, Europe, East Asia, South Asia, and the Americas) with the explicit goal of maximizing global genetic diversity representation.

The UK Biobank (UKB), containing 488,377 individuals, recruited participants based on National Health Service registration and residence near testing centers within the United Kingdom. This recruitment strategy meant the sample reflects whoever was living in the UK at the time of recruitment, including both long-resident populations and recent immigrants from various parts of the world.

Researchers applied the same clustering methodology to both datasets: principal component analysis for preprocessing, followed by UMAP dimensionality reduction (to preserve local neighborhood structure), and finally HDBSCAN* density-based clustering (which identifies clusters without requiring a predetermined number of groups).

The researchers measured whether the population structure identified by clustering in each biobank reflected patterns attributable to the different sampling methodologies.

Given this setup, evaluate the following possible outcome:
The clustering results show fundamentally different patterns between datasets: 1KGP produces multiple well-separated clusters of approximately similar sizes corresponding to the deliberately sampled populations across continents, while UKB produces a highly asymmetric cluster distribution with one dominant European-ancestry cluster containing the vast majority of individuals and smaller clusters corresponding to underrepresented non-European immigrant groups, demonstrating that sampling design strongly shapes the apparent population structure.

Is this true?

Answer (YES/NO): YES